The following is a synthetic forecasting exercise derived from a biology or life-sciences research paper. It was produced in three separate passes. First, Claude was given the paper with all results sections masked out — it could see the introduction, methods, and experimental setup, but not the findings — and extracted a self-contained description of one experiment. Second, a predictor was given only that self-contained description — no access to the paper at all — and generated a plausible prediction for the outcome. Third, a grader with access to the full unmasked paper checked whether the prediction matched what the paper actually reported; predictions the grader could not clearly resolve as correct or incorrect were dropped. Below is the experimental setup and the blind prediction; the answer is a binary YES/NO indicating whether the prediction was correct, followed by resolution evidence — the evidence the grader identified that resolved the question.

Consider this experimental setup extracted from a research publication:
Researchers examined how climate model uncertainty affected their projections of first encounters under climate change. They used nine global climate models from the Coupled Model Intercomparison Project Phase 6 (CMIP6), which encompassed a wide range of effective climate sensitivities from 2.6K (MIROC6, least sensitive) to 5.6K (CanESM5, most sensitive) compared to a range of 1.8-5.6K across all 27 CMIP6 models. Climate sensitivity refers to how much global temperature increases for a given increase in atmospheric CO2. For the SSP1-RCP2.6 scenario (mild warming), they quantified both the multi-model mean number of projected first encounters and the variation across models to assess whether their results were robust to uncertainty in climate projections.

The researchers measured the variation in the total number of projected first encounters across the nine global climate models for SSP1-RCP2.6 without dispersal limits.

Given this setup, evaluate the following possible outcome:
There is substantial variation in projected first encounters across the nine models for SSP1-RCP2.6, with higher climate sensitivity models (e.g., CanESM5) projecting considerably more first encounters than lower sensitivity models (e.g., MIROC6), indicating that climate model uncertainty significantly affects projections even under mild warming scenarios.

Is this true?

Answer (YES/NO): NO